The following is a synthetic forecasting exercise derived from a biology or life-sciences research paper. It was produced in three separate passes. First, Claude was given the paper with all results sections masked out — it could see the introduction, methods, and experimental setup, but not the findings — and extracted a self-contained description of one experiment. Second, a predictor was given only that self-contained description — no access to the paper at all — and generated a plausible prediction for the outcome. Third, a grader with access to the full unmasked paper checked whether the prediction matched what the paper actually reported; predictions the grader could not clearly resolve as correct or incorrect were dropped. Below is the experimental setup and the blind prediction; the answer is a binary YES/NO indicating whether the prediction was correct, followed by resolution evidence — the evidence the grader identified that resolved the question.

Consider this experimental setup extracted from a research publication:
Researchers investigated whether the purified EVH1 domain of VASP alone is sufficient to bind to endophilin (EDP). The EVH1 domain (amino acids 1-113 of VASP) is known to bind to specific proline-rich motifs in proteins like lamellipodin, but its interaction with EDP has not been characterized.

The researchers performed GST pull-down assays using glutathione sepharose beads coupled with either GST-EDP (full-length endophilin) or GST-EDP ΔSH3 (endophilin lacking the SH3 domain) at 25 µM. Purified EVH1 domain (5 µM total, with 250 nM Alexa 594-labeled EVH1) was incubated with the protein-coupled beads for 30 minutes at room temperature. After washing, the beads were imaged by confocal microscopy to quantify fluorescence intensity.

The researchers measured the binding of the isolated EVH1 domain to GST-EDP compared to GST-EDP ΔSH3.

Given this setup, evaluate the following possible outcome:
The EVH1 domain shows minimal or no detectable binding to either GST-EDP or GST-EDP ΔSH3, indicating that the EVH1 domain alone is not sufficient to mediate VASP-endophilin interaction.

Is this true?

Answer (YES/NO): NO